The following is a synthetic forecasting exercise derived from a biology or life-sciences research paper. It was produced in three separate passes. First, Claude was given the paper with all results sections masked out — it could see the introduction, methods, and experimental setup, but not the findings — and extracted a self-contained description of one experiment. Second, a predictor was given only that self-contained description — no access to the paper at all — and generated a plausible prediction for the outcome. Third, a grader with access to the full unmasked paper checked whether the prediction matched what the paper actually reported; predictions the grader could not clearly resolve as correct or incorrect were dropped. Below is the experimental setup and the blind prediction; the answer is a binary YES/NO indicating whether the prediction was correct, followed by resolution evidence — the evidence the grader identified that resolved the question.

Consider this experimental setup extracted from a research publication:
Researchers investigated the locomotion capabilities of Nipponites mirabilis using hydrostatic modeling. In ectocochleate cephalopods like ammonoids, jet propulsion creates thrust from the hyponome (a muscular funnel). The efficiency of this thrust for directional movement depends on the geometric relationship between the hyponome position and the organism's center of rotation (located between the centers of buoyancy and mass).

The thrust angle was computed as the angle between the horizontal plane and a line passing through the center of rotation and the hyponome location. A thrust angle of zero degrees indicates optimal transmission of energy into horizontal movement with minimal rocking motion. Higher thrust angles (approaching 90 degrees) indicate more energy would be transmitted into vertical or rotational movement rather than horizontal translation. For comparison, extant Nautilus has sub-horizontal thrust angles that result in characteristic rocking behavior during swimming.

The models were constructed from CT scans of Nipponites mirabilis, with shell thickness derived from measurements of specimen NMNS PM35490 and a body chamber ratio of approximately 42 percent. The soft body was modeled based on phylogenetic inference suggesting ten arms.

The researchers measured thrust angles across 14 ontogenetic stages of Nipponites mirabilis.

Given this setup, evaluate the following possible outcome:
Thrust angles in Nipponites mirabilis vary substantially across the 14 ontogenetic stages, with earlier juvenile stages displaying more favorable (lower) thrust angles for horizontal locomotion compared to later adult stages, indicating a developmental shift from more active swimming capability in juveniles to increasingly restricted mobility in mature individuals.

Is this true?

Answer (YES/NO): NO